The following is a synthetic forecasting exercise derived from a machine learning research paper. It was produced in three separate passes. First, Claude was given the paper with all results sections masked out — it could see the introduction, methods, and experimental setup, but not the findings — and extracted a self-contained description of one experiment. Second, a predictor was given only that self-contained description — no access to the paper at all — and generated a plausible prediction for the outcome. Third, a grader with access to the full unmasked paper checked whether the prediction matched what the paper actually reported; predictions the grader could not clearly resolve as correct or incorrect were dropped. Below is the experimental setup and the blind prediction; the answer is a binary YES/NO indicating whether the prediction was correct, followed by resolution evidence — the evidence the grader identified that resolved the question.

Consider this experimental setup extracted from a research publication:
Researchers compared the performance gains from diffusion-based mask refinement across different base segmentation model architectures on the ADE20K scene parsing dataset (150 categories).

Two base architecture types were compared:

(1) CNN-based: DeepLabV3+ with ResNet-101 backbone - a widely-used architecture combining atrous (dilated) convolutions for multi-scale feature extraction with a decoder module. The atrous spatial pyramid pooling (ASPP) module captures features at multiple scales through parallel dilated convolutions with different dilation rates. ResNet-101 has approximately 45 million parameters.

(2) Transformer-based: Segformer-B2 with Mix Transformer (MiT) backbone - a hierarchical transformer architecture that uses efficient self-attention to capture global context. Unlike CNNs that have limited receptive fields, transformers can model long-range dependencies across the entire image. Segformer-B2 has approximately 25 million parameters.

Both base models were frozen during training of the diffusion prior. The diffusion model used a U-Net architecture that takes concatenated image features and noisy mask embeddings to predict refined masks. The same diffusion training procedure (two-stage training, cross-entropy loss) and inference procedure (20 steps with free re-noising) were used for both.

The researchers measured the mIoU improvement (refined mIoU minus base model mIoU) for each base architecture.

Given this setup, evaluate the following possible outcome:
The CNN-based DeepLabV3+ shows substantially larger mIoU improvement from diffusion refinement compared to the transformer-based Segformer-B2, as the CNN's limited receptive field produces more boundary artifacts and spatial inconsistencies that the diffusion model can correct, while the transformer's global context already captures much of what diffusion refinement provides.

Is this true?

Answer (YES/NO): NO